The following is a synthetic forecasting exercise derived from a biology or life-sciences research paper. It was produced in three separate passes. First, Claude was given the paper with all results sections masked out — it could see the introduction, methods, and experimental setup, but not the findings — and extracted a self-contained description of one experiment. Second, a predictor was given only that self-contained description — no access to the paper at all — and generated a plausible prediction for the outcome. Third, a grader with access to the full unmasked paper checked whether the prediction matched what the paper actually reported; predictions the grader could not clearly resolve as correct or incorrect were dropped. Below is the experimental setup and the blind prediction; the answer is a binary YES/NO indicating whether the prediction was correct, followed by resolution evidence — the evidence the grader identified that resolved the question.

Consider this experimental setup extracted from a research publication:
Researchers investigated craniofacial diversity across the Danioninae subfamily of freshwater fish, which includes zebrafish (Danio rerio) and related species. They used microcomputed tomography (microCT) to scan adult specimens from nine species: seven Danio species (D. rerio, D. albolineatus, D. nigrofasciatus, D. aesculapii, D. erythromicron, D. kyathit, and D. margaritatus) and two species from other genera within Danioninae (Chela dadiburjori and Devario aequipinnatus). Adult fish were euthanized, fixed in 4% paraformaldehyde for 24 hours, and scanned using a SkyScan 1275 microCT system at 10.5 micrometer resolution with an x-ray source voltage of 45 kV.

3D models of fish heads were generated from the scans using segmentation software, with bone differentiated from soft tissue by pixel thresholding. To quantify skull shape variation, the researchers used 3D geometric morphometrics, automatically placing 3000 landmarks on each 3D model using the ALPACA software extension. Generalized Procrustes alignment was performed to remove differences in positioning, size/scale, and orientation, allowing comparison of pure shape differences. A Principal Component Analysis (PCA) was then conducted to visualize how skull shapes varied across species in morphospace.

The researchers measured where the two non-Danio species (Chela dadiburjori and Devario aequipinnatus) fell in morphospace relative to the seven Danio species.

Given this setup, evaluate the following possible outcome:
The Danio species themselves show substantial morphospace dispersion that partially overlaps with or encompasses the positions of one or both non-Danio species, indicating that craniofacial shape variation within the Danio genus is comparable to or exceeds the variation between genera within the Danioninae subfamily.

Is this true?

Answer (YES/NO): NO